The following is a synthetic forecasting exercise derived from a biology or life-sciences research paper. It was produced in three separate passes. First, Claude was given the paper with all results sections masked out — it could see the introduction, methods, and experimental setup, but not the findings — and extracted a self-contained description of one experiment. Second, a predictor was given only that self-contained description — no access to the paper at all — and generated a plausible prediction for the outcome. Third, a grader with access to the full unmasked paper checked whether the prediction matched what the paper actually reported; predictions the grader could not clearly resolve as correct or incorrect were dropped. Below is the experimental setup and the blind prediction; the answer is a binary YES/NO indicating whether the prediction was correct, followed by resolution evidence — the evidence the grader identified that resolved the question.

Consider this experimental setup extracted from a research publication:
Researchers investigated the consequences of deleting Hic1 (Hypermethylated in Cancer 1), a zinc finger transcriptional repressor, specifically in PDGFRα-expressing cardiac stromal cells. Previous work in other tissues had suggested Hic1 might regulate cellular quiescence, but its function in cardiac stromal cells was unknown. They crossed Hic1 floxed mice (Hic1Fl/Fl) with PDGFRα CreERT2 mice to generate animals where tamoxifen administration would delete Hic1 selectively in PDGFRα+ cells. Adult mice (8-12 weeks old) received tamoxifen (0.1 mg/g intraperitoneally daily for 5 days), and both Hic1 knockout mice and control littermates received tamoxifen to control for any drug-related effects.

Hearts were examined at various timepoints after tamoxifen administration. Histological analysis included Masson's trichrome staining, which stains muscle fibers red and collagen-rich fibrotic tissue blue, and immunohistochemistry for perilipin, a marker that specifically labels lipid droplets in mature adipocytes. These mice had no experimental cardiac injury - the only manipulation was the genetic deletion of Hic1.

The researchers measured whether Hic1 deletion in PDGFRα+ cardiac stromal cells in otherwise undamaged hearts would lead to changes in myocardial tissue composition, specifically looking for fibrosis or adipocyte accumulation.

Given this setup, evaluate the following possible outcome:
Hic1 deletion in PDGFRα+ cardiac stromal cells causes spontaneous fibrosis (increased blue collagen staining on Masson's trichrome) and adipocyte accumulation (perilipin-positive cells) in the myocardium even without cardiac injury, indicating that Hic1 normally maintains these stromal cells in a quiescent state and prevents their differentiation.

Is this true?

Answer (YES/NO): YES